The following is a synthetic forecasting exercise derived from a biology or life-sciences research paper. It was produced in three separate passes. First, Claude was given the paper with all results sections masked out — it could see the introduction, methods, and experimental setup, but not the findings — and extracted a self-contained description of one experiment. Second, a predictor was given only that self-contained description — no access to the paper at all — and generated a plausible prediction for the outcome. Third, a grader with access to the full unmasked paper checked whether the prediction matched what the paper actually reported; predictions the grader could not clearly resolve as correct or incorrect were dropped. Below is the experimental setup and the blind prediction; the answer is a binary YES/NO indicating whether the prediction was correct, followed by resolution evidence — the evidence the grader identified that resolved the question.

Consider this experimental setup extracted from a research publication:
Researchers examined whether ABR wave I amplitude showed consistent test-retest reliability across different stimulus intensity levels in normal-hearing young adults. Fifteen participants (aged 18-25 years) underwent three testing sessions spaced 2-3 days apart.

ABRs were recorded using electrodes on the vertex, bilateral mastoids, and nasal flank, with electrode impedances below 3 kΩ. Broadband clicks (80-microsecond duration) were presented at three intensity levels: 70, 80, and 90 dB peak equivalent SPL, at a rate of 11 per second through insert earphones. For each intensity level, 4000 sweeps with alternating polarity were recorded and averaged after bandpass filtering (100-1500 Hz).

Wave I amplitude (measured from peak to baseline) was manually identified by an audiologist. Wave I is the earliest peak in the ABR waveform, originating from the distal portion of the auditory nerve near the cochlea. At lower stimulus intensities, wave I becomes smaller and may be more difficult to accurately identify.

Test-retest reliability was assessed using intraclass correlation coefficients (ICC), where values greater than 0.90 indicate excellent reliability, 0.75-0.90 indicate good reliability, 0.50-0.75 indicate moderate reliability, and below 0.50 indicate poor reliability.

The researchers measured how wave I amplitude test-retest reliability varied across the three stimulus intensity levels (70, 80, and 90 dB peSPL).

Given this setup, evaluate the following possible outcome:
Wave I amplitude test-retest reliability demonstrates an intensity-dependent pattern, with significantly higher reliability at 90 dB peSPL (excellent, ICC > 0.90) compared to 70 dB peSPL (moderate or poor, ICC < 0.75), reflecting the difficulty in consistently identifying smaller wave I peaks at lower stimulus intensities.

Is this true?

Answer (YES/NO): NO